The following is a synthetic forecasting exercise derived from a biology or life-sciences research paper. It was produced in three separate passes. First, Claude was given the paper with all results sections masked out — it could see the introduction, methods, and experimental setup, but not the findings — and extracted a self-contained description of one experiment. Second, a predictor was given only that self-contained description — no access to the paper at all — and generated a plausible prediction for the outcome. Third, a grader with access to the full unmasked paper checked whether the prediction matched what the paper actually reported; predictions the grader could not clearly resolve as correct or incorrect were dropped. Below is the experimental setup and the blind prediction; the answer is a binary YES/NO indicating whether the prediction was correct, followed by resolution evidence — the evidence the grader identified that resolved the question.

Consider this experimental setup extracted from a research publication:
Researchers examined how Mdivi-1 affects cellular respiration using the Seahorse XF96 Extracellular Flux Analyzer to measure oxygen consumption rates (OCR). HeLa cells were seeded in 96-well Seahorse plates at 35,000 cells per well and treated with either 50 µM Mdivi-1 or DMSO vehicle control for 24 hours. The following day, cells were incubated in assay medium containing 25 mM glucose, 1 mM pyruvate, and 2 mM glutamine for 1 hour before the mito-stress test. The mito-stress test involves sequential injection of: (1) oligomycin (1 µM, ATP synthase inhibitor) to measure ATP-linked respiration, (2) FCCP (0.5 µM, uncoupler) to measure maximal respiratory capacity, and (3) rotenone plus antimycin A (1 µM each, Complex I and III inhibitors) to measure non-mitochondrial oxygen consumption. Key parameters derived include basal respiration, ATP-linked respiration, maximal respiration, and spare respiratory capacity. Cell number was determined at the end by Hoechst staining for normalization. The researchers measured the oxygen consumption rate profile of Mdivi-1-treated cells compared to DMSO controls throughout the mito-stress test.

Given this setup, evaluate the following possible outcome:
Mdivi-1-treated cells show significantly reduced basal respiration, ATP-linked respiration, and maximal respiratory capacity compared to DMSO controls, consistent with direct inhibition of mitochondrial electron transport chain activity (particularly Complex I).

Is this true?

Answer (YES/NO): NO